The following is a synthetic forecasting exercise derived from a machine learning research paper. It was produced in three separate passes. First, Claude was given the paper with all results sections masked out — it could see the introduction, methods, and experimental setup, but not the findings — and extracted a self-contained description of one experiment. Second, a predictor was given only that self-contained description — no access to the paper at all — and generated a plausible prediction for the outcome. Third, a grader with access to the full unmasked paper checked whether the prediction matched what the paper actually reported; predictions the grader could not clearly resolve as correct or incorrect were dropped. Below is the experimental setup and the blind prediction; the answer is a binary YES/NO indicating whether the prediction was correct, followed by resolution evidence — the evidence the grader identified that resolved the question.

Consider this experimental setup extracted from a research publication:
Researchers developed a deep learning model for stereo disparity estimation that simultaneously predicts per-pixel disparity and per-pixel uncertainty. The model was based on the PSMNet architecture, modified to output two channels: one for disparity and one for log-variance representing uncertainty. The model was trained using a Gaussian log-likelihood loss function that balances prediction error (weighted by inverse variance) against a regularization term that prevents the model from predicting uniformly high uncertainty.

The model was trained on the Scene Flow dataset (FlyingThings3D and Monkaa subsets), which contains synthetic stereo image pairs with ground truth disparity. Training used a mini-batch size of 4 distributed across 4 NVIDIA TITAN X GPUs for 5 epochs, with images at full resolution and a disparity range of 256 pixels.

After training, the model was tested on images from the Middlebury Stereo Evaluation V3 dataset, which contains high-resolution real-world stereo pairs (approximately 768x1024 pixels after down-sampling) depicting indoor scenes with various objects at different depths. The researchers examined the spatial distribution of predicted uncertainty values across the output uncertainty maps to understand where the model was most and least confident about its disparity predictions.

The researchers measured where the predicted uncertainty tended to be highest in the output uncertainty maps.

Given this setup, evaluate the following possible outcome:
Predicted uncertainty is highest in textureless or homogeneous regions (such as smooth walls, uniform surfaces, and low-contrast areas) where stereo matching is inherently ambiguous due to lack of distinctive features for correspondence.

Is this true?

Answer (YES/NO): NO